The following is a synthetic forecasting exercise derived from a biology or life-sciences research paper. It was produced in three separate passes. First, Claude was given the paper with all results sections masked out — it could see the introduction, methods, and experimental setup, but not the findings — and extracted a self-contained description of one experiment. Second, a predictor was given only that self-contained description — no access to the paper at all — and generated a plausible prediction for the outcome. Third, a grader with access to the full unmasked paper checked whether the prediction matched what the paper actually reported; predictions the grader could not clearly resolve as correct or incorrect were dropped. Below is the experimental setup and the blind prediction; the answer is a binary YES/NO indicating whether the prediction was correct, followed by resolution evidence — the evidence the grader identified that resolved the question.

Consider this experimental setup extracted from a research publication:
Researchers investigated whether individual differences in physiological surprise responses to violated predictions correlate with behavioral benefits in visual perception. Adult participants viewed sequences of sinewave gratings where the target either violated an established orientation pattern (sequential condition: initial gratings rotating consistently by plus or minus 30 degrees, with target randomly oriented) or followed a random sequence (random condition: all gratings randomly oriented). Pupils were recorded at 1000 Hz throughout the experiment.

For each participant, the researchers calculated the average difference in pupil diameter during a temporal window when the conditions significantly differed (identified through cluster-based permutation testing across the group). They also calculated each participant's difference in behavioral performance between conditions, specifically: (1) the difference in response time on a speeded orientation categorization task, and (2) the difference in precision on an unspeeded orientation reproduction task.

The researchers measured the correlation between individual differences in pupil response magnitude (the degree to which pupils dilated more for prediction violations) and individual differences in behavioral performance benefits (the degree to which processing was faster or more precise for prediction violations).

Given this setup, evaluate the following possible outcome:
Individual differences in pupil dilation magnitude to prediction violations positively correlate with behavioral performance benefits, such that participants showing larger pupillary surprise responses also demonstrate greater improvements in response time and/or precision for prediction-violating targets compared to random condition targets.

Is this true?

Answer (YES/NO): YES